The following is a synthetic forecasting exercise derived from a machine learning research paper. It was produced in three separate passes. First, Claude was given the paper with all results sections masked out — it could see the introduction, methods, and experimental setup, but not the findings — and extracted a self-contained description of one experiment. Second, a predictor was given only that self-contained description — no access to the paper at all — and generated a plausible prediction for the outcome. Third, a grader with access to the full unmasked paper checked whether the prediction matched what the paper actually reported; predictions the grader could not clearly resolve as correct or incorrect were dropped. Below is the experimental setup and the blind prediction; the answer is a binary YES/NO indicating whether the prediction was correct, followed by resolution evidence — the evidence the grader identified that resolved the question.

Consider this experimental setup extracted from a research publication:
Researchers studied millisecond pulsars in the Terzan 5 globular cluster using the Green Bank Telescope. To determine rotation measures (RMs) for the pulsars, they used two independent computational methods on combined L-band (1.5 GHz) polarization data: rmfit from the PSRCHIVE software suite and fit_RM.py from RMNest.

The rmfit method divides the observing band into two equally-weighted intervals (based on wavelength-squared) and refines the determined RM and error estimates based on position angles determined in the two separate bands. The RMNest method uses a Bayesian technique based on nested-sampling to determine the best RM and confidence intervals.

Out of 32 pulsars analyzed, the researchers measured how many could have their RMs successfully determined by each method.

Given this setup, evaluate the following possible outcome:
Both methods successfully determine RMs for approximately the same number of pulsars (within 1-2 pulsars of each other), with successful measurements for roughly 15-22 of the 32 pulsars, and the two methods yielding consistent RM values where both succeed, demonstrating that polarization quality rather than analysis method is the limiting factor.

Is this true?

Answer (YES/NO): NO